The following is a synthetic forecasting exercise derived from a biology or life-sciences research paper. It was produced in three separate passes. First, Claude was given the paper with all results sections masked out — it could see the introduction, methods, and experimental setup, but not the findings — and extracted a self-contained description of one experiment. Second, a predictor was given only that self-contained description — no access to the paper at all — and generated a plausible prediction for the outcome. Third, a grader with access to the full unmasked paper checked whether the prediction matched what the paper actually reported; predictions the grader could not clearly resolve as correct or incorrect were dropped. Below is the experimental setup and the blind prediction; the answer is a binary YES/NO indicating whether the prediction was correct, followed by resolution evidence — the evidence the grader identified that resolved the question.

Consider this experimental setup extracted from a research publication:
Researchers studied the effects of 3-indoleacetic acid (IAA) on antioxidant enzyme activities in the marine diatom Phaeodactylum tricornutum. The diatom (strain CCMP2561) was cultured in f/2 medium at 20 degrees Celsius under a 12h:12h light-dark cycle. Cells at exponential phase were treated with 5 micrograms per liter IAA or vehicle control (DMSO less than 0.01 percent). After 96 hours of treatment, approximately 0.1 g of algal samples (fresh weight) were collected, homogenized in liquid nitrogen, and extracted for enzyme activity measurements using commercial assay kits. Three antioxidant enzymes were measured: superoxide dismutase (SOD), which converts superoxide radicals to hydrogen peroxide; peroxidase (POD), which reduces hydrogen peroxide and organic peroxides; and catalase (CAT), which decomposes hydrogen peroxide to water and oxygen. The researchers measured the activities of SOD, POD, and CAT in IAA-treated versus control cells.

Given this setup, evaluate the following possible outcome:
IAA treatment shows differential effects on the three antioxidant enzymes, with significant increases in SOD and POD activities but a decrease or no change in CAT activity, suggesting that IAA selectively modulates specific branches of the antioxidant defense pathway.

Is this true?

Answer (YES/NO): NO